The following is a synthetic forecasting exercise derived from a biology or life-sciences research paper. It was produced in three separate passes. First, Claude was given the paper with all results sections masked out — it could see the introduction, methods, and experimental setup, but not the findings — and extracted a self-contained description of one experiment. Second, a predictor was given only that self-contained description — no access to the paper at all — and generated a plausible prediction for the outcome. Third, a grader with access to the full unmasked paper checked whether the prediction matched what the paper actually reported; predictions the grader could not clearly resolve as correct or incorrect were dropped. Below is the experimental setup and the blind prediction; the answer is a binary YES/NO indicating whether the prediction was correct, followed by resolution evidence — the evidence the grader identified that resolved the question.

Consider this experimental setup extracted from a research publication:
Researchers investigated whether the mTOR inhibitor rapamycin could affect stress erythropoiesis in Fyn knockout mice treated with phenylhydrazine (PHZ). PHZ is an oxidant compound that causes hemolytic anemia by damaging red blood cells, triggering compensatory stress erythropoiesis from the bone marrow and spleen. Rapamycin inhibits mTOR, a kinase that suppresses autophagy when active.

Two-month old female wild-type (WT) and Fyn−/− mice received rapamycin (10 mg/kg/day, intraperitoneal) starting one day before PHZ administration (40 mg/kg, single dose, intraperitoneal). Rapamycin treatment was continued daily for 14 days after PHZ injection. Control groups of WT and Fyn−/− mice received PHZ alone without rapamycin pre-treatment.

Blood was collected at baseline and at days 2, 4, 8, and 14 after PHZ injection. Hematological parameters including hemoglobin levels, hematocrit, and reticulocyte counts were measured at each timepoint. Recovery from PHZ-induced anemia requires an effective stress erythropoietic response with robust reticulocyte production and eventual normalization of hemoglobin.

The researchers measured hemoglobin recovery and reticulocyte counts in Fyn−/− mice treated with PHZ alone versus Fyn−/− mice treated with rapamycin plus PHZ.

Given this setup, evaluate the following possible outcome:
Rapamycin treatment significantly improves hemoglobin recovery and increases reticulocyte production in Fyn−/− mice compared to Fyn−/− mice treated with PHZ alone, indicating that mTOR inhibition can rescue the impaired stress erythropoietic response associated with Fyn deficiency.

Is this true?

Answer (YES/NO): YES